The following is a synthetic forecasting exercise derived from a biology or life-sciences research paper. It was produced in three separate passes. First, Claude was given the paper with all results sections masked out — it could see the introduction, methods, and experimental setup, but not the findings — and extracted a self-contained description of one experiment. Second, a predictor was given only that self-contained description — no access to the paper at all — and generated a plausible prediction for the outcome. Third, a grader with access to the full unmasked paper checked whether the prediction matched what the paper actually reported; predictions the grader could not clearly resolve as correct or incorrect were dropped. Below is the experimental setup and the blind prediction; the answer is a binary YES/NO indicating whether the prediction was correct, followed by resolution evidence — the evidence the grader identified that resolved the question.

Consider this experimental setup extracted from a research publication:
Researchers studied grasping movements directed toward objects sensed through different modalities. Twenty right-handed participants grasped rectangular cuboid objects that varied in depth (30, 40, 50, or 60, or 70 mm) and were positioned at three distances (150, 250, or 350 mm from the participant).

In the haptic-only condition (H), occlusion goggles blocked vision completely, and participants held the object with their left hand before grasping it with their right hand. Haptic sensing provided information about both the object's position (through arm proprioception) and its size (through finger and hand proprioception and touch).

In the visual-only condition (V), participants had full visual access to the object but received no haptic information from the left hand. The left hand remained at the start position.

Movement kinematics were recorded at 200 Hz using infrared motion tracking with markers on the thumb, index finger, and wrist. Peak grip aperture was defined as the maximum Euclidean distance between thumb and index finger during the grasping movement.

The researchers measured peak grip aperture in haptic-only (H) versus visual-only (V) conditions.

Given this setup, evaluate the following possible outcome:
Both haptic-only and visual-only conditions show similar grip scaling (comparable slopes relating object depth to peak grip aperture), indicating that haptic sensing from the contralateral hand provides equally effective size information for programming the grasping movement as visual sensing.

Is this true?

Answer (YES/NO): NO